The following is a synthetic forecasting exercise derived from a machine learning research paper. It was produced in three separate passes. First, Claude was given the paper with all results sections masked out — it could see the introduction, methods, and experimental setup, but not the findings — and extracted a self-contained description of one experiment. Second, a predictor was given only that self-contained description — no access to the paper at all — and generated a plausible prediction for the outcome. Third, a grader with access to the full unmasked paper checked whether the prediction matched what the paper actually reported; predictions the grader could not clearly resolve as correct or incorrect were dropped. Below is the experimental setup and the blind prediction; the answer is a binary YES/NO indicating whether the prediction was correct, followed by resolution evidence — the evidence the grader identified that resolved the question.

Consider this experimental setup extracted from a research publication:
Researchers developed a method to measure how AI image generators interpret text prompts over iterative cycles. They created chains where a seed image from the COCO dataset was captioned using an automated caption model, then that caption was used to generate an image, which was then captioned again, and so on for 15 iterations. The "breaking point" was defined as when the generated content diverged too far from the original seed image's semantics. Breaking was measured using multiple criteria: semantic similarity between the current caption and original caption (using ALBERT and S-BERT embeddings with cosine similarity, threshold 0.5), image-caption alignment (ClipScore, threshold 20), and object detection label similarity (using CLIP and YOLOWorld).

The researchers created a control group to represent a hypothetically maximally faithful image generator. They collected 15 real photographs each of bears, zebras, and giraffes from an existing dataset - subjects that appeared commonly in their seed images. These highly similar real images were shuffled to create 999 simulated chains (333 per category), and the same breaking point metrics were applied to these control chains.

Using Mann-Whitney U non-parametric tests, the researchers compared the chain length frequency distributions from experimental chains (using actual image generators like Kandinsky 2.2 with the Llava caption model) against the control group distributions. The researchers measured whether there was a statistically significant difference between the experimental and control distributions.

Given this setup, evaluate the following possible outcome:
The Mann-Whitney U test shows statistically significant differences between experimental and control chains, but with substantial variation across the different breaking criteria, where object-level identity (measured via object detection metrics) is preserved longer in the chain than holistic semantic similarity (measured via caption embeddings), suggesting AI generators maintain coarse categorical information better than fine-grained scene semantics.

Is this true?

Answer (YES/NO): NO